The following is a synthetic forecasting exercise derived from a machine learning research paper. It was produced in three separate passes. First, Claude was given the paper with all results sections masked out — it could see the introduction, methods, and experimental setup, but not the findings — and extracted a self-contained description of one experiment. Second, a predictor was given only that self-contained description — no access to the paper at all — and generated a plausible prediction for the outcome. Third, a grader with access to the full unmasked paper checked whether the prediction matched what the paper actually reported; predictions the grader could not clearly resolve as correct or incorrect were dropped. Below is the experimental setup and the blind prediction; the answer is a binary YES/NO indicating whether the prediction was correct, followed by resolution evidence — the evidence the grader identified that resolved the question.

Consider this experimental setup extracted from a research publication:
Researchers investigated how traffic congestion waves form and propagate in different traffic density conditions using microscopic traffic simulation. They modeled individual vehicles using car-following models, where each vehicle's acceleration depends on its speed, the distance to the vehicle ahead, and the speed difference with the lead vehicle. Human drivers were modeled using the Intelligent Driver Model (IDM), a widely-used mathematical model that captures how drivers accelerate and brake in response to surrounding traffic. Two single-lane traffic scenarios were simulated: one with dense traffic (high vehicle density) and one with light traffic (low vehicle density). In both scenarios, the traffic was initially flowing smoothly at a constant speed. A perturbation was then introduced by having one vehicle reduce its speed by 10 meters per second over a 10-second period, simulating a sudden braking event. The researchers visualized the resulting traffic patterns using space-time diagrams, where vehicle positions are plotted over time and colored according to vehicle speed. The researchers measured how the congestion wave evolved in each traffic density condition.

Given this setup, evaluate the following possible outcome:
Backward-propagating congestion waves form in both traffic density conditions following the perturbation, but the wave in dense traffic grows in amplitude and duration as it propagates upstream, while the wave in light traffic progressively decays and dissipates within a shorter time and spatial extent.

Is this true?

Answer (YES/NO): YES